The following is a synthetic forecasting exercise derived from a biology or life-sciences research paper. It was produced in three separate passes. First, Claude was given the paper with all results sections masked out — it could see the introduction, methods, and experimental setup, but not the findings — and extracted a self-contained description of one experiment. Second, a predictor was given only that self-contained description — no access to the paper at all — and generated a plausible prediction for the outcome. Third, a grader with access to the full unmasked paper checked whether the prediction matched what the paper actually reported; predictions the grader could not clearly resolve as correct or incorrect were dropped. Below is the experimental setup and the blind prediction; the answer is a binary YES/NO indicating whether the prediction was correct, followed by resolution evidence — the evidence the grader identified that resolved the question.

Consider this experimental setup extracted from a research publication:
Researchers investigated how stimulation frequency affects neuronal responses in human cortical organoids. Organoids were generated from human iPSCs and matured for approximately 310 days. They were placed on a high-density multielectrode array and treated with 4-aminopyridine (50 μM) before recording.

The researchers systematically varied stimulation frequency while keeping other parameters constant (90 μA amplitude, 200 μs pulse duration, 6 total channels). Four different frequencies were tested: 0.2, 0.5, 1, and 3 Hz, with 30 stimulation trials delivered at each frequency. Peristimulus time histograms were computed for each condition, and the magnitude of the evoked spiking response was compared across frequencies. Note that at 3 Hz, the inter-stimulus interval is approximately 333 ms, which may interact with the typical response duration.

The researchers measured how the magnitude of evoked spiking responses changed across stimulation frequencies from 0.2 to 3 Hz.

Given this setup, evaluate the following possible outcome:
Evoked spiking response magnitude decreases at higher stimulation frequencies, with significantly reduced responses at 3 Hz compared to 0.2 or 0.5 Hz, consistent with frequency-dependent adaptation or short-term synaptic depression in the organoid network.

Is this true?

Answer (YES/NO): NO